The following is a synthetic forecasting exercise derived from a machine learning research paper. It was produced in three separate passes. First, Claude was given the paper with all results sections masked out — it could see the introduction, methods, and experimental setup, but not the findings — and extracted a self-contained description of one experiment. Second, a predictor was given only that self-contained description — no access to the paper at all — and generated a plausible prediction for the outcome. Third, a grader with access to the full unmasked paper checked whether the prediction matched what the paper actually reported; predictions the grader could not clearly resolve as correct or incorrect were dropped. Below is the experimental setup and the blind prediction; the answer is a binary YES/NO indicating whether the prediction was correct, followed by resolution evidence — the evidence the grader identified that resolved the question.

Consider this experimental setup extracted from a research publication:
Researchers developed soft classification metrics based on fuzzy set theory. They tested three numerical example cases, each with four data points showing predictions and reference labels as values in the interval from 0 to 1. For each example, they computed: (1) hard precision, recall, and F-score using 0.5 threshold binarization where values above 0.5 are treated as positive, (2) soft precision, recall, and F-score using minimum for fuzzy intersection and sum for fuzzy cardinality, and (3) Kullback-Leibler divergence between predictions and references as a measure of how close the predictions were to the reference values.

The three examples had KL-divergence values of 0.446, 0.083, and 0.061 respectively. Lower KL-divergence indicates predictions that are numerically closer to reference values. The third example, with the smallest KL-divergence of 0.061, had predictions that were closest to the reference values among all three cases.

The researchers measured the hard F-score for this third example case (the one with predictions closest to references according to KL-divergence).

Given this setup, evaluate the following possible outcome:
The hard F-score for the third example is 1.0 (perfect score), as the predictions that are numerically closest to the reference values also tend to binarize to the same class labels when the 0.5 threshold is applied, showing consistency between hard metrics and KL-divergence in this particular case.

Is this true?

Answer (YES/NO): NO